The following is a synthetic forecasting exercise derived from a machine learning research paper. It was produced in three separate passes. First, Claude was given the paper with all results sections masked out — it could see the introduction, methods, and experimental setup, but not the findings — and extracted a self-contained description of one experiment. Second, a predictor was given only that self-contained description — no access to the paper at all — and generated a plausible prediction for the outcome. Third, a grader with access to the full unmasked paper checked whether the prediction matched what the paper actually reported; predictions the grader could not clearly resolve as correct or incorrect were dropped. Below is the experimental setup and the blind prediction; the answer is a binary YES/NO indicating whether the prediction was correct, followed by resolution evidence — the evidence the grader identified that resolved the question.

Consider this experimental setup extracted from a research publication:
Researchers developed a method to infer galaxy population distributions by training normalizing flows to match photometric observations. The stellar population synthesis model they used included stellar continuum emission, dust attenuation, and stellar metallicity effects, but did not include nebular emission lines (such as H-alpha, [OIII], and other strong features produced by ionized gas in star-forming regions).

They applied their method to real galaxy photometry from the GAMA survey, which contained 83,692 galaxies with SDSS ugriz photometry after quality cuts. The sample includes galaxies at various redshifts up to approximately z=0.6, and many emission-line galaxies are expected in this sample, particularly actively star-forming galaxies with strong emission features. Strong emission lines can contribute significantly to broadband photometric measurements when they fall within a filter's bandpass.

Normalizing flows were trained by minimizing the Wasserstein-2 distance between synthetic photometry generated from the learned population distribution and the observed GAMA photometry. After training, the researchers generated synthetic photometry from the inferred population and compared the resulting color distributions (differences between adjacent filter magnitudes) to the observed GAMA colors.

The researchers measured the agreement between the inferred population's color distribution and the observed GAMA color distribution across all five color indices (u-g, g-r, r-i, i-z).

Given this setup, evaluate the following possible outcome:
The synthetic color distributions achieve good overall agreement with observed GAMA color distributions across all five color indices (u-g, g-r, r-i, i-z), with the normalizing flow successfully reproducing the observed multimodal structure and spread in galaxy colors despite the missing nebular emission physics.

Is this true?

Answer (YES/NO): NO